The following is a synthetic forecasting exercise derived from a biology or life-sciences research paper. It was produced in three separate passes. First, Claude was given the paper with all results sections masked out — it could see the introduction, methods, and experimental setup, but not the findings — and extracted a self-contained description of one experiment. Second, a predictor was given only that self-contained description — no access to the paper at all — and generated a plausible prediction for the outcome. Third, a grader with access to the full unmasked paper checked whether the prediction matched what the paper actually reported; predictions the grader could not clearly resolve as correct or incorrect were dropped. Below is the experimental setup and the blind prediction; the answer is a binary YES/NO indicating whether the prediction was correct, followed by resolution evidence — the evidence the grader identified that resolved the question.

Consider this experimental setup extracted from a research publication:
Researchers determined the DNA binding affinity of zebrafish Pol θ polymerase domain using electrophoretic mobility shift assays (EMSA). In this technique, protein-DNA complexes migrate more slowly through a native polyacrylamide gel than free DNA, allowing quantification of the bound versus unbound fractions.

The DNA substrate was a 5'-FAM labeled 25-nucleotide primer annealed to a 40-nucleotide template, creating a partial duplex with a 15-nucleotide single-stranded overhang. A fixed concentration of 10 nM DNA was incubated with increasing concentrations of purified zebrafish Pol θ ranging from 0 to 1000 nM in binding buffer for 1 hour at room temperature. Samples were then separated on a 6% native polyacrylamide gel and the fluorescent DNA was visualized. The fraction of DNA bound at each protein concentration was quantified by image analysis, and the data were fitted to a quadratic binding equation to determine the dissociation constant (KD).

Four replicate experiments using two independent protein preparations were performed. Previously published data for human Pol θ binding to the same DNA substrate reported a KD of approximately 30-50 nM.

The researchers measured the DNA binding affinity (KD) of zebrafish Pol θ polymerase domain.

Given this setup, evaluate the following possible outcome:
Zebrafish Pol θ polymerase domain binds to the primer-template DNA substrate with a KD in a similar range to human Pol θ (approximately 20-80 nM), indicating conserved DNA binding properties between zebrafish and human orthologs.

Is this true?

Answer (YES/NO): YES